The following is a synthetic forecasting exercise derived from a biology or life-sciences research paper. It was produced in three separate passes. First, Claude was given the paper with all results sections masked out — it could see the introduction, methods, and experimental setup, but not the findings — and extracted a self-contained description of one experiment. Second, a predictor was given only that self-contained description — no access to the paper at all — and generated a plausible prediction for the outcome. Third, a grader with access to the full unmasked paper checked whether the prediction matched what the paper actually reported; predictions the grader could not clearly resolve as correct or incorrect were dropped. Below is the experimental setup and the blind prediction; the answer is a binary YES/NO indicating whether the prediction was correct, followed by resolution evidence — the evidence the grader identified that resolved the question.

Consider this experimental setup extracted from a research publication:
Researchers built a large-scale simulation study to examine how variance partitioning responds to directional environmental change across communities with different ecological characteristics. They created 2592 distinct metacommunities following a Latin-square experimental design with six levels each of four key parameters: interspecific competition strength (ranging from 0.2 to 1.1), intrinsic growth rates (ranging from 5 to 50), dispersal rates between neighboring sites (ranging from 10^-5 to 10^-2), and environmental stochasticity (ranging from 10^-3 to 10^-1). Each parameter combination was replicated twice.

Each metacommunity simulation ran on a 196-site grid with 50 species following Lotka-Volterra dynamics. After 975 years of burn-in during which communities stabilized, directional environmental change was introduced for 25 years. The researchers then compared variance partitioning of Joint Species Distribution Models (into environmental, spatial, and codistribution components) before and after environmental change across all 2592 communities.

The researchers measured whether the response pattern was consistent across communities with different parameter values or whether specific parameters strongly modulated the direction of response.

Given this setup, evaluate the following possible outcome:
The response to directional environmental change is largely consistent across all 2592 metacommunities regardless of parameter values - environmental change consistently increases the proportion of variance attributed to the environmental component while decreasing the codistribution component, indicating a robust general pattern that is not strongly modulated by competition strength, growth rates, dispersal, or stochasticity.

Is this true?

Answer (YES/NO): YES